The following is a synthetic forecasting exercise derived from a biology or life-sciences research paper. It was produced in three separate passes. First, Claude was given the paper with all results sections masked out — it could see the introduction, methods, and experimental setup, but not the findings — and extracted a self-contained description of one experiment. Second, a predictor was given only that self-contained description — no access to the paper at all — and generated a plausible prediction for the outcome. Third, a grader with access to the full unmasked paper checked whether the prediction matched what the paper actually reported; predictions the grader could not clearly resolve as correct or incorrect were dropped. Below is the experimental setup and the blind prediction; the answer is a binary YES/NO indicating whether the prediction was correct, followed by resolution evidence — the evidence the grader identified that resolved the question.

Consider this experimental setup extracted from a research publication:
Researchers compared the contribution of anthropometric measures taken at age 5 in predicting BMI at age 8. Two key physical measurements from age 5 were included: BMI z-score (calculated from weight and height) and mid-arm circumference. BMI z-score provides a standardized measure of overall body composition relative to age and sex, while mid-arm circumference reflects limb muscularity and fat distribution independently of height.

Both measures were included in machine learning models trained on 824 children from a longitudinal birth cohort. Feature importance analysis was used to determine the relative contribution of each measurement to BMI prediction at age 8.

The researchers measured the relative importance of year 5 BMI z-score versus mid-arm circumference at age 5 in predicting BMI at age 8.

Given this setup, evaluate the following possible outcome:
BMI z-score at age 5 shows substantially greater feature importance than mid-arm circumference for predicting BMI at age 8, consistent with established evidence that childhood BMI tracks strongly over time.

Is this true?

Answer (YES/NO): YES